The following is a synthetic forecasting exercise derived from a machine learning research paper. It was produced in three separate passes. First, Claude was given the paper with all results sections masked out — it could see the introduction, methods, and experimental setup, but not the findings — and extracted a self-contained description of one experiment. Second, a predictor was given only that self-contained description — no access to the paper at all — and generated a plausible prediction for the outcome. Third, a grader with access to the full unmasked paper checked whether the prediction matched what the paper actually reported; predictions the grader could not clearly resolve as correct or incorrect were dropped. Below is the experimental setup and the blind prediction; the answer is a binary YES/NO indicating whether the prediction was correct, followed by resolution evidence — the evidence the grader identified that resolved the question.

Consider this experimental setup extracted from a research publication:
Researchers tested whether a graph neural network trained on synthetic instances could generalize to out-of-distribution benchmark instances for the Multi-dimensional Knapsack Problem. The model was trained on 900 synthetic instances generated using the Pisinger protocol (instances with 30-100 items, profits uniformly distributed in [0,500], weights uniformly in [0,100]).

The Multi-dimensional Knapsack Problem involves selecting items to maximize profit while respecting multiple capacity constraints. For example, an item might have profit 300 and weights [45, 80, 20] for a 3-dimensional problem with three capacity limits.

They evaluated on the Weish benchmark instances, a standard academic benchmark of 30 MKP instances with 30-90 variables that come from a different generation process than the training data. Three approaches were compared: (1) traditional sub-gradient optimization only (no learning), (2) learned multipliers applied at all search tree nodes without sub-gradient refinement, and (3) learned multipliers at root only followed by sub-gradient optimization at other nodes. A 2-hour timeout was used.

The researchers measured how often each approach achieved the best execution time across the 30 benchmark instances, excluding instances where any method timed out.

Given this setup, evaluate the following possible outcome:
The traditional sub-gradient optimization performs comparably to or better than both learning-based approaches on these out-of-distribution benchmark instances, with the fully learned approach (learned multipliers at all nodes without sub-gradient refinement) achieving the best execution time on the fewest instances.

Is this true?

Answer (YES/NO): NO